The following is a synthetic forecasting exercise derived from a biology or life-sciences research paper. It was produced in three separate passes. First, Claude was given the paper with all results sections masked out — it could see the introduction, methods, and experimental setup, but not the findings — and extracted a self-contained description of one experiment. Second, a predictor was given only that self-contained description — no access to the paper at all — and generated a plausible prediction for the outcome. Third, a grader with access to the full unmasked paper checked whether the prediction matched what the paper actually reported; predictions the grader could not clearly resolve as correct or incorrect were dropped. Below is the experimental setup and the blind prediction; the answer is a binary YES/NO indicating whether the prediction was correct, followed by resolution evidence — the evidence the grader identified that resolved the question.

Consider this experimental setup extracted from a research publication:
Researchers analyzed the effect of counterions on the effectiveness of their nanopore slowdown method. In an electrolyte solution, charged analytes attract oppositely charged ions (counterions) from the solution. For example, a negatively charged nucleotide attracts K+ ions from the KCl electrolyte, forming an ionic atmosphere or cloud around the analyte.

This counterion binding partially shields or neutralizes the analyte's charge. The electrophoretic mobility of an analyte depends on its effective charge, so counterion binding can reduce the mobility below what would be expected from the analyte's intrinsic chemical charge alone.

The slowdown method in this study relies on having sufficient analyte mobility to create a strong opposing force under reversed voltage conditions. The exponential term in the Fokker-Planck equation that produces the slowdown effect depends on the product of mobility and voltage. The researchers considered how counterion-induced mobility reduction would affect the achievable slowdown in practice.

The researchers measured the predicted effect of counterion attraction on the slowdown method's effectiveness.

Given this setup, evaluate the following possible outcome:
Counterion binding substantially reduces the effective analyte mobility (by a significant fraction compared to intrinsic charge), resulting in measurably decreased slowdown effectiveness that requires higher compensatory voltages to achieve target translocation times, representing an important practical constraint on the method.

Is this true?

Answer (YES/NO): NO